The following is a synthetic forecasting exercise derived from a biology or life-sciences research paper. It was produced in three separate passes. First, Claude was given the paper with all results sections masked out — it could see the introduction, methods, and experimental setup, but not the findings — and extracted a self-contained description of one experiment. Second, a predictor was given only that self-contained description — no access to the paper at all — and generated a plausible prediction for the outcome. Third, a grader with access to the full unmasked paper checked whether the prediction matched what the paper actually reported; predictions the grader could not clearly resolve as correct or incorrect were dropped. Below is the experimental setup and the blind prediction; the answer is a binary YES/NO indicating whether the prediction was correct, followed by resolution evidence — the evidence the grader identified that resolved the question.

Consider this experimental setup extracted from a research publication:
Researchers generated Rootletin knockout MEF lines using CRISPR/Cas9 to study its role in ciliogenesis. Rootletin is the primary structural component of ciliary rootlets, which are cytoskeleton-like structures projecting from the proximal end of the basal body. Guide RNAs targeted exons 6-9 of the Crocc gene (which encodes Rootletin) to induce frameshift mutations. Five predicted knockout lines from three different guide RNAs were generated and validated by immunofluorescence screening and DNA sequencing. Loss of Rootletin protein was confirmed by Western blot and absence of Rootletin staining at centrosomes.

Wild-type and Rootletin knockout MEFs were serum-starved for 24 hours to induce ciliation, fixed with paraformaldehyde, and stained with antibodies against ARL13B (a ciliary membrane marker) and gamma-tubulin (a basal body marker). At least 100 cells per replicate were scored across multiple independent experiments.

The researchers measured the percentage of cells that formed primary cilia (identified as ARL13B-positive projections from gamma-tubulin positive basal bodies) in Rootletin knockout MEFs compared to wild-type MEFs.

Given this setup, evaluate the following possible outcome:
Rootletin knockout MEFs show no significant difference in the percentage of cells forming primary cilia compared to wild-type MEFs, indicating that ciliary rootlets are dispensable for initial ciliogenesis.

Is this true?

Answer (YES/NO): NO